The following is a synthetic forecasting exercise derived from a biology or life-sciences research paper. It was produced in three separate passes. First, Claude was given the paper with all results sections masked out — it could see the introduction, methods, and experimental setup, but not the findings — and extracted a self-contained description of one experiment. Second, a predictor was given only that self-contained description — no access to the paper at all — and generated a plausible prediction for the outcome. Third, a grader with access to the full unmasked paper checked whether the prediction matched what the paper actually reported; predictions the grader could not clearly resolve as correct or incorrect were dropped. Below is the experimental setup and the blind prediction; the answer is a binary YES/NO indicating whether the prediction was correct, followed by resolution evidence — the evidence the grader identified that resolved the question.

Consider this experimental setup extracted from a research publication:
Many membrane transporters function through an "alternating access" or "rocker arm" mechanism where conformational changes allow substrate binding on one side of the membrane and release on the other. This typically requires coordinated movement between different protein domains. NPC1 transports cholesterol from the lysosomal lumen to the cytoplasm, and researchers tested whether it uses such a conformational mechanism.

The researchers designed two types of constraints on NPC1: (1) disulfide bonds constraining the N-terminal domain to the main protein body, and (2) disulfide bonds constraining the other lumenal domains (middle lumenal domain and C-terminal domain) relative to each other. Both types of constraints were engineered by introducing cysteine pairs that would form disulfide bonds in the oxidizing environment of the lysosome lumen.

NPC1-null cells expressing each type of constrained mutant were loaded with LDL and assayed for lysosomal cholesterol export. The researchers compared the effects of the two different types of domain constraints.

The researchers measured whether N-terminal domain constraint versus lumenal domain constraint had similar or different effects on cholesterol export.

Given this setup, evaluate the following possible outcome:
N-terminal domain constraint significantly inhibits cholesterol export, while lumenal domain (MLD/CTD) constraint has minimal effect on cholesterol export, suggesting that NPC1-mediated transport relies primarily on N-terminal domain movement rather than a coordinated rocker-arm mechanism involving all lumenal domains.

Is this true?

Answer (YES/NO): NO